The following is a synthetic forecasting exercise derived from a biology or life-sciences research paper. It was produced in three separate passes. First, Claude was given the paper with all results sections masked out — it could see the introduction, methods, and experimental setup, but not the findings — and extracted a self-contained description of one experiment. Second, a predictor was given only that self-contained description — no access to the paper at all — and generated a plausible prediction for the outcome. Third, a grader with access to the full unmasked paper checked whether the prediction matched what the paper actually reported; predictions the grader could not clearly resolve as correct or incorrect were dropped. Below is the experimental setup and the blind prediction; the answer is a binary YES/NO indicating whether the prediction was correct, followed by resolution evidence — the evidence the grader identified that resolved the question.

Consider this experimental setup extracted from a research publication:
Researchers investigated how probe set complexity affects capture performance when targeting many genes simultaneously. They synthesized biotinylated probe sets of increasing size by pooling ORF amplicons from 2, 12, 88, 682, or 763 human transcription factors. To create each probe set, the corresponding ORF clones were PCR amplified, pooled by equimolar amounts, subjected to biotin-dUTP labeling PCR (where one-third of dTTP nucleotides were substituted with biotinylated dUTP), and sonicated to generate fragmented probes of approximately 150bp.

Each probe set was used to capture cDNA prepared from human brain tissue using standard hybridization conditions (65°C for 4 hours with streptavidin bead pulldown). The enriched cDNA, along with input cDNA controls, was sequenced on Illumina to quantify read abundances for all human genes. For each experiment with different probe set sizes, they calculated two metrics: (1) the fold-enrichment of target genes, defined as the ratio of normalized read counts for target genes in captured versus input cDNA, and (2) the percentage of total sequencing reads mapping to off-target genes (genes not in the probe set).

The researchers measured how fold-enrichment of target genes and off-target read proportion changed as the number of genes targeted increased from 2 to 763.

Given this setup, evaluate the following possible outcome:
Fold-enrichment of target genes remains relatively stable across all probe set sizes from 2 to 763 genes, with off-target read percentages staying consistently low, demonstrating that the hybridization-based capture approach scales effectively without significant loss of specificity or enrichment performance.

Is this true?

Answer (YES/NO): NO